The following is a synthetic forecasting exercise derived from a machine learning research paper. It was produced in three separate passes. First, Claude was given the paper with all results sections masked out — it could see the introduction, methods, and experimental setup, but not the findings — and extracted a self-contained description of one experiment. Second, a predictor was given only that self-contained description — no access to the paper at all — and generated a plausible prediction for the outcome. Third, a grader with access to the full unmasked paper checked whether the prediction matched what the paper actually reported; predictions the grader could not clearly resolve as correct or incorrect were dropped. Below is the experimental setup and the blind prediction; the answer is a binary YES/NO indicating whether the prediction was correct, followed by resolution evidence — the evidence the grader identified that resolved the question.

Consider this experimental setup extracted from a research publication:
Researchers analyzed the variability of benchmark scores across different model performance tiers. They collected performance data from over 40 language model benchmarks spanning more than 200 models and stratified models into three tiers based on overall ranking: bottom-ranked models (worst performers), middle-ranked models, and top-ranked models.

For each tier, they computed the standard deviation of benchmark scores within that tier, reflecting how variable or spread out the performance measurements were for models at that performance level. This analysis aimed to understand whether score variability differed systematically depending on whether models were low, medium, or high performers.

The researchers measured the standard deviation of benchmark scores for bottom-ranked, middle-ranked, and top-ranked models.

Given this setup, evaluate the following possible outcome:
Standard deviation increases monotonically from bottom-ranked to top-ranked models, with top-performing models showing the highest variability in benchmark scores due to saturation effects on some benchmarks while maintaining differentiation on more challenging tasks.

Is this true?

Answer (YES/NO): NO